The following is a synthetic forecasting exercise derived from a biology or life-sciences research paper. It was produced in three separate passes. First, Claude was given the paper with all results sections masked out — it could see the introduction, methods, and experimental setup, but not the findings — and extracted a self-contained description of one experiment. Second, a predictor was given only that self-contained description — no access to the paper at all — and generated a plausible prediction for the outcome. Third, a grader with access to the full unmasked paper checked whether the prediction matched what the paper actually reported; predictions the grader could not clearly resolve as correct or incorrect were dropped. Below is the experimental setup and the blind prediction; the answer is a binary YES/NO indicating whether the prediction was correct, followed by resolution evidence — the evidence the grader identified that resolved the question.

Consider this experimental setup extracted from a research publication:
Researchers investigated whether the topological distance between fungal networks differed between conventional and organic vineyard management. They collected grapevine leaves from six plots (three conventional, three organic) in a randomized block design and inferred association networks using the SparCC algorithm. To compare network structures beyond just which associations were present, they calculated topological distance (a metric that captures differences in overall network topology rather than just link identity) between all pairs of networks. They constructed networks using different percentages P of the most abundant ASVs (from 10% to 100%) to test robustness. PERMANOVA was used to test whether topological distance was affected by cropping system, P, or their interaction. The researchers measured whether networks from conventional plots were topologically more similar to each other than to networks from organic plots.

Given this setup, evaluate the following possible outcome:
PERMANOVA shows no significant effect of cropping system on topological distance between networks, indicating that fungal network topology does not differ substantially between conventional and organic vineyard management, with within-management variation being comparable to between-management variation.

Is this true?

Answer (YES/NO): YES